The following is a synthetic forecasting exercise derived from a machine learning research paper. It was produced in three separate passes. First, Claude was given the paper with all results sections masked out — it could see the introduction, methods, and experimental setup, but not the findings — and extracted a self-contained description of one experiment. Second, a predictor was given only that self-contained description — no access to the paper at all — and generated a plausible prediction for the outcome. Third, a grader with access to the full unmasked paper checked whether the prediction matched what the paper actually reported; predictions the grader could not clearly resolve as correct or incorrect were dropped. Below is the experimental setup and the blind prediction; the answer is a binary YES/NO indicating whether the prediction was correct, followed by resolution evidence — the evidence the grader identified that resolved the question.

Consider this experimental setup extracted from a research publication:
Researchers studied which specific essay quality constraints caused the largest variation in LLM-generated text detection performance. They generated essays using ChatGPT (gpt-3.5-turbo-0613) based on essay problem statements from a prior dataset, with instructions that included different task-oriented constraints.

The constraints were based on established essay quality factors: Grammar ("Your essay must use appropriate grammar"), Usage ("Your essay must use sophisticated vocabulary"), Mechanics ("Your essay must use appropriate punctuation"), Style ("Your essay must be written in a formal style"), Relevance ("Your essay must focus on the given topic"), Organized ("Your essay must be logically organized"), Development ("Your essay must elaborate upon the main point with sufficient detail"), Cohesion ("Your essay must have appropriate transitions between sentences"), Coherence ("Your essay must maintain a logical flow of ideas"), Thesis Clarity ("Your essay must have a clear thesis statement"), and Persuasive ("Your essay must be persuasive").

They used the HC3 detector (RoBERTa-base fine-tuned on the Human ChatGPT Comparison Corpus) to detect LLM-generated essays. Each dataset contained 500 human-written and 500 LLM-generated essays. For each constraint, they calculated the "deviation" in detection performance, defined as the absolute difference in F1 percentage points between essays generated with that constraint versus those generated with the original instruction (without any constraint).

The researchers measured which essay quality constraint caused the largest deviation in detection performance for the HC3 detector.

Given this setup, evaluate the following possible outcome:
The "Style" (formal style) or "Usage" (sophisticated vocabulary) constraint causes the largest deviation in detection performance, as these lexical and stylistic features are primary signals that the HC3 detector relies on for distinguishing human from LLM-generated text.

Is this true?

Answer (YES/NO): YES